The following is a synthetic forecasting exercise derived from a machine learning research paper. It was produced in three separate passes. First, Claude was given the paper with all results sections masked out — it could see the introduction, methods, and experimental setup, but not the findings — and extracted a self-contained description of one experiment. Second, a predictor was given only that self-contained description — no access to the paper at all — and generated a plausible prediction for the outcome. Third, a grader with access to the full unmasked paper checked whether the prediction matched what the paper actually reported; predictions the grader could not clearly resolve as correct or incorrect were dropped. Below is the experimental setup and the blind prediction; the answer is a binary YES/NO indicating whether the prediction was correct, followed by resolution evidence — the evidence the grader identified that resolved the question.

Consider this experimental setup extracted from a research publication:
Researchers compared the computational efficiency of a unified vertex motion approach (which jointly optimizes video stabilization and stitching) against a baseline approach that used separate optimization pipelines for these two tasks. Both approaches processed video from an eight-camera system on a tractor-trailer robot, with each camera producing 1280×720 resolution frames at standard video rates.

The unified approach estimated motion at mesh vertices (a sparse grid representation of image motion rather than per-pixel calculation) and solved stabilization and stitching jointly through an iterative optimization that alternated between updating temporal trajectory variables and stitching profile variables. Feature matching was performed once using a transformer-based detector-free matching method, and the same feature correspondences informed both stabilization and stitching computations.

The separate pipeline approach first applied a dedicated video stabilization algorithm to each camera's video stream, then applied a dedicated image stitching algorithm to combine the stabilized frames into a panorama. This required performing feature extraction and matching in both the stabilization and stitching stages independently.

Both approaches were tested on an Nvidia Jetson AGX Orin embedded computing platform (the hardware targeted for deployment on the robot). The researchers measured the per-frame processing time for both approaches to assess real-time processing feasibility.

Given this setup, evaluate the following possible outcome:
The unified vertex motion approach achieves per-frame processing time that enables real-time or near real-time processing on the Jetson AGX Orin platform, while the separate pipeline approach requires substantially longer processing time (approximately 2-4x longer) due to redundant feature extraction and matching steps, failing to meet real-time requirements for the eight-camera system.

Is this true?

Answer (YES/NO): NO